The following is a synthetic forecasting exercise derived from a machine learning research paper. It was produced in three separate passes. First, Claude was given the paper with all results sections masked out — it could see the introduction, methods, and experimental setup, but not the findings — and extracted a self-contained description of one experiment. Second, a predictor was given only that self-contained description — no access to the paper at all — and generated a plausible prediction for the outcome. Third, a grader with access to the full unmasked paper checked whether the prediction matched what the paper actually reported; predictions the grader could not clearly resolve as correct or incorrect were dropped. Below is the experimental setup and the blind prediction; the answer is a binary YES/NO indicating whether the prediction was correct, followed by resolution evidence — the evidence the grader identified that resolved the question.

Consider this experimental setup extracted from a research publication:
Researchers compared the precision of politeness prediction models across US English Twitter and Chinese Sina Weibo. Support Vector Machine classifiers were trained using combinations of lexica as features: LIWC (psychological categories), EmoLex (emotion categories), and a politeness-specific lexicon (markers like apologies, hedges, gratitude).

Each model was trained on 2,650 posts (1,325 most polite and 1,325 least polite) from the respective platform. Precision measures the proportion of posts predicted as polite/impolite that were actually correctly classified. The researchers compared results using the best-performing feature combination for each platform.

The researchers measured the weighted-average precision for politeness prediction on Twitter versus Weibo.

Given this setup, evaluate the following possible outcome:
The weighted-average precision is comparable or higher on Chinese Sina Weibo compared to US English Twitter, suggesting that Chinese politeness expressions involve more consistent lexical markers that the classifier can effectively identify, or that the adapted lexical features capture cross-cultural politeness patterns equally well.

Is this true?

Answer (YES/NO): YES